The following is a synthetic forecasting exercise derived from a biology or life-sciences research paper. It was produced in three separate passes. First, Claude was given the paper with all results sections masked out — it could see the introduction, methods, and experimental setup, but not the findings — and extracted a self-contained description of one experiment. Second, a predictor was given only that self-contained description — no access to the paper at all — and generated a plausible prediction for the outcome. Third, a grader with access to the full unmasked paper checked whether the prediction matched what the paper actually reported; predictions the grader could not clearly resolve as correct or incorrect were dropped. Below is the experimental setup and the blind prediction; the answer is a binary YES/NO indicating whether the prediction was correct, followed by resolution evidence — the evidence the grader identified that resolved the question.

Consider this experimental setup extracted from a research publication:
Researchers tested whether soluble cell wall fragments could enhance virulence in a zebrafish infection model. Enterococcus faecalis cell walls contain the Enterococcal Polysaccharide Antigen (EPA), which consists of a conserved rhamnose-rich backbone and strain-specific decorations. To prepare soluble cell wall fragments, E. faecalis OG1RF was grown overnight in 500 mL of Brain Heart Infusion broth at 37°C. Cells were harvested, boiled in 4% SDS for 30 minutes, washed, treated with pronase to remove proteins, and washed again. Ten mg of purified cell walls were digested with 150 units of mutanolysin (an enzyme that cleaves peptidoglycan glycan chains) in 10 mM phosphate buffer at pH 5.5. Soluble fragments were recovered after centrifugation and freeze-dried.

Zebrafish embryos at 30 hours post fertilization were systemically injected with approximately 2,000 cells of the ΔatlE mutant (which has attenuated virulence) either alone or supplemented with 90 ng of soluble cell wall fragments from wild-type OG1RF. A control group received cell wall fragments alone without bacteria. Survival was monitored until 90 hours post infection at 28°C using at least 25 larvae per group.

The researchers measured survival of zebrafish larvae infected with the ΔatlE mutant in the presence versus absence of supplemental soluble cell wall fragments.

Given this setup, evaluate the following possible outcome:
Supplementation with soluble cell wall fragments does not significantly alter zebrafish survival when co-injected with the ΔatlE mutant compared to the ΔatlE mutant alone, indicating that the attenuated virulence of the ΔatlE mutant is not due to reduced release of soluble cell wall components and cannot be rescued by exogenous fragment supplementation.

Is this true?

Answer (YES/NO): NO